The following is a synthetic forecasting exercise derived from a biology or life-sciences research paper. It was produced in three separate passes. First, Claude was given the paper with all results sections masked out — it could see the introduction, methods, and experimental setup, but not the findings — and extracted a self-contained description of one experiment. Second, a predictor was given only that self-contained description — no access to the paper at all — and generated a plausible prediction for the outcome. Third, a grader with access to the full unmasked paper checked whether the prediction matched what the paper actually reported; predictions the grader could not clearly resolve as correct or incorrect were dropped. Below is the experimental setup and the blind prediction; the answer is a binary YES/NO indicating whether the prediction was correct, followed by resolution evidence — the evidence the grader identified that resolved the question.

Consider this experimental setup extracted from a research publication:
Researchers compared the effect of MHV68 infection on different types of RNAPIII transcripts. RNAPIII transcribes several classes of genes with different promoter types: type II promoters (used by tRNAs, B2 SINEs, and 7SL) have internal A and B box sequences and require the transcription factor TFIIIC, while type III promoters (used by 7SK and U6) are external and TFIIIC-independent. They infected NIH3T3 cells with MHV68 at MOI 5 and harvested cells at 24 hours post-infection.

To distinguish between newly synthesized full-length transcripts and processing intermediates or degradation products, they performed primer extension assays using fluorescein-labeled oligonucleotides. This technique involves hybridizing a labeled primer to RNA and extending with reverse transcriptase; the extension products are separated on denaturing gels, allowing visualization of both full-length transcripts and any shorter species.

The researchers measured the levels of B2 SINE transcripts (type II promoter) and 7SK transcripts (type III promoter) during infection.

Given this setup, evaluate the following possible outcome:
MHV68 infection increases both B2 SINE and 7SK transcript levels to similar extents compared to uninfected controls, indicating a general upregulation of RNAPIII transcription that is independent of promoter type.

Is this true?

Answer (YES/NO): NO